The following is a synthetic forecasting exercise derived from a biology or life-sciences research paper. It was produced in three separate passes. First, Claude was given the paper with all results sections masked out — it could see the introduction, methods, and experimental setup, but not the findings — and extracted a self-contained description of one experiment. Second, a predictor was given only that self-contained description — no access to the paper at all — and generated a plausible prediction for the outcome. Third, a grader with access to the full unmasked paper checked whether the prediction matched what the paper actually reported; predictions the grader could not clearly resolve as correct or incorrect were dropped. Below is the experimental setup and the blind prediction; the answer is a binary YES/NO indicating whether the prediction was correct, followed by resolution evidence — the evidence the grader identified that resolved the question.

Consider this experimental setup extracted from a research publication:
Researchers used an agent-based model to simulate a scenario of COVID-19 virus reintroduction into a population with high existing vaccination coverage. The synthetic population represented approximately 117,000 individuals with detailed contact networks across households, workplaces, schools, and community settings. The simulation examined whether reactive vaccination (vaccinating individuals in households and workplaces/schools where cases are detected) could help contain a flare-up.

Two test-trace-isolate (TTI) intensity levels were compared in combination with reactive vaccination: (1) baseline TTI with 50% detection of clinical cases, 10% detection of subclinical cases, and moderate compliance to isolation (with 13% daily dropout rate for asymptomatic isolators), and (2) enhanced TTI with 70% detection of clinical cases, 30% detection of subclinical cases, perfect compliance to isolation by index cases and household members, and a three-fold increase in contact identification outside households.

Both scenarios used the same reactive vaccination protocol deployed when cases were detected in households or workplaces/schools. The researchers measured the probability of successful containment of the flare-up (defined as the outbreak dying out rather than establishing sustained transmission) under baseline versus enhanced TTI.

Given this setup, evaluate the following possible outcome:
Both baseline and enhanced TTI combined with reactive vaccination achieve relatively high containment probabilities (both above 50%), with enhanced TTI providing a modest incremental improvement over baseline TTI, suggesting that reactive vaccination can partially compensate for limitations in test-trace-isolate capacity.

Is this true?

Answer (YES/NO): NO